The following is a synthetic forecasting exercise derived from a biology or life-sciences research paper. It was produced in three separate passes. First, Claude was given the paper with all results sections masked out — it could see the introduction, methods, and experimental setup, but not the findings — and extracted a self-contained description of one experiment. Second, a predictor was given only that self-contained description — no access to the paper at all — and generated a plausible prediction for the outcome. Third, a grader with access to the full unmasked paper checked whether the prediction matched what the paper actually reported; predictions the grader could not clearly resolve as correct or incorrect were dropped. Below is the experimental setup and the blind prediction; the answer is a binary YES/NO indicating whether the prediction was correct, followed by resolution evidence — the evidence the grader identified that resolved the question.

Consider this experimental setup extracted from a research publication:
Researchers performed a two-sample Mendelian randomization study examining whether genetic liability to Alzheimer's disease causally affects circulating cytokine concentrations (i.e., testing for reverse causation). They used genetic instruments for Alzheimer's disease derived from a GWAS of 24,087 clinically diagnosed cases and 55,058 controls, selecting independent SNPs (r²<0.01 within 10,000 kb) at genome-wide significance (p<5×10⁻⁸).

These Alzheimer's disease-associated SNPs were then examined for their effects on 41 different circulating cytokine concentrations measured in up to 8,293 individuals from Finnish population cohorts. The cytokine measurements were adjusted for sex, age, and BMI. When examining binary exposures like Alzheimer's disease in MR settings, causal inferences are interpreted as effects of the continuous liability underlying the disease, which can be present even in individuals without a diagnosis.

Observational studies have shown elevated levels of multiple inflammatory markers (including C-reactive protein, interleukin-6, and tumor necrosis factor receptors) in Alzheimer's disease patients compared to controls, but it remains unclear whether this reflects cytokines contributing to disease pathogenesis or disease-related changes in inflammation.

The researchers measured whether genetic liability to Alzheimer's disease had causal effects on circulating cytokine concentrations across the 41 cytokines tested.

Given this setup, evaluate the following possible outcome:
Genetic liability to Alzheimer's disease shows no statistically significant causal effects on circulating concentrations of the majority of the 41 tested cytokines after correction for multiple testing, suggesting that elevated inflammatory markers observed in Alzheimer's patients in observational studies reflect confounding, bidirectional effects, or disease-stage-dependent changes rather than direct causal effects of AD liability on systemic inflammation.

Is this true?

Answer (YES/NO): YES